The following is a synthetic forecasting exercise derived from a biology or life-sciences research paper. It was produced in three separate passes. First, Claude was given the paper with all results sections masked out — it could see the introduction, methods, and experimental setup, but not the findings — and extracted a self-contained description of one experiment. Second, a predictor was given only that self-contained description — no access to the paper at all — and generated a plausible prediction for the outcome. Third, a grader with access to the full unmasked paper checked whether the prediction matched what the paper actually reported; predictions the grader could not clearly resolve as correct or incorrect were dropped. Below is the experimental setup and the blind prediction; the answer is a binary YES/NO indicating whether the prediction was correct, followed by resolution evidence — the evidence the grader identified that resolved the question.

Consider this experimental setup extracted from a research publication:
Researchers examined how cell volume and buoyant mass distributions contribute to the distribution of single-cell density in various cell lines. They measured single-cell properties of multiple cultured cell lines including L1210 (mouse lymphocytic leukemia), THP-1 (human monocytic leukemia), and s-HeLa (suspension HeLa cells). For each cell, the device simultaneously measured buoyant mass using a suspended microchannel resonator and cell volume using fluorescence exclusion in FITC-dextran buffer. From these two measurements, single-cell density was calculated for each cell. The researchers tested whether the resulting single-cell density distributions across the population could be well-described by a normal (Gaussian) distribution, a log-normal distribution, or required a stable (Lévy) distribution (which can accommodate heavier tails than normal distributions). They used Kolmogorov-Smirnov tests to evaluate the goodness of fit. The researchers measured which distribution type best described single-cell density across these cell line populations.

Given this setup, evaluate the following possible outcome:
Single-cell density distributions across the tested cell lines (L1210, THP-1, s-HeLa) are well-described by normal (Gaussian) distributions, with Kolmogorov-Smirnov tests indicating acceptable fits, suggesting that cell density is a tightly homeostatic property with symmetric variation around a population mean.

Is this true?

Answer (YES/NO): NO